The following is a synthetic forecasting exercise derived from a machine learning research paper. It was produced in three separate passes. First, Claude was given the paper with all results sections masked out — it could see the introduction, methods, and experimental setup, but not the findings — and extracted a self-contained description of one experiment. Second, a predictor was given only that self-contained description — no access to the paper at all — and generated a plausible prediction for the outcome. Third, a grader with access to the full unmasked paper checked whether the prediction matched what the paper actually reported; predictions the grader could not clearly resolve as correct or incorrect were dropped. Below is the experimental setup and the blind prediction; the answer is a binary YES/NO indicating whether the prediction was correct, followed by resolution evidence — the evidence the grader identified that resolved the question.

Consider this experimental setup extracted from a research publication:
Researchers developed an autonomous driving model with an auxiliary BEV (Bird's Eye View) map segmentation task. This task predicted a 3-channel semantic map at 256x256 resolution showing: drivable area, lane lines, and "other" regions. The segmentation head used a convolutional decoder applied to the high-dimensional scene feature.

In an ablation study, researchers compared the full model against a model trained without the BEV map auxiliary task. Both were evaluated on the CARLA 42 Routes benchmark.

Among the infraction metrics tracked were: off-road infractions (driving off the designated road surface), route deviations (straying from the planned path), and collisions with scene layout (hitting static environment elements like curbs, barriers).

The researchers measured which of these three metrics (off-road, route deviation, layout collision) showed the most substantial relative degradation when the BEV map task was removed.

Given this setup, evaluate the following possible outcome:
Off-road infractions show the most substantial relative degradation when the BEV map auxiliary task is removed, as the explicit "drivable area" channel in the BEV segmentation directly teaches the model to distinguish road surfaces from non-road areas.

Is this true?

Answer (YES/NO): NO